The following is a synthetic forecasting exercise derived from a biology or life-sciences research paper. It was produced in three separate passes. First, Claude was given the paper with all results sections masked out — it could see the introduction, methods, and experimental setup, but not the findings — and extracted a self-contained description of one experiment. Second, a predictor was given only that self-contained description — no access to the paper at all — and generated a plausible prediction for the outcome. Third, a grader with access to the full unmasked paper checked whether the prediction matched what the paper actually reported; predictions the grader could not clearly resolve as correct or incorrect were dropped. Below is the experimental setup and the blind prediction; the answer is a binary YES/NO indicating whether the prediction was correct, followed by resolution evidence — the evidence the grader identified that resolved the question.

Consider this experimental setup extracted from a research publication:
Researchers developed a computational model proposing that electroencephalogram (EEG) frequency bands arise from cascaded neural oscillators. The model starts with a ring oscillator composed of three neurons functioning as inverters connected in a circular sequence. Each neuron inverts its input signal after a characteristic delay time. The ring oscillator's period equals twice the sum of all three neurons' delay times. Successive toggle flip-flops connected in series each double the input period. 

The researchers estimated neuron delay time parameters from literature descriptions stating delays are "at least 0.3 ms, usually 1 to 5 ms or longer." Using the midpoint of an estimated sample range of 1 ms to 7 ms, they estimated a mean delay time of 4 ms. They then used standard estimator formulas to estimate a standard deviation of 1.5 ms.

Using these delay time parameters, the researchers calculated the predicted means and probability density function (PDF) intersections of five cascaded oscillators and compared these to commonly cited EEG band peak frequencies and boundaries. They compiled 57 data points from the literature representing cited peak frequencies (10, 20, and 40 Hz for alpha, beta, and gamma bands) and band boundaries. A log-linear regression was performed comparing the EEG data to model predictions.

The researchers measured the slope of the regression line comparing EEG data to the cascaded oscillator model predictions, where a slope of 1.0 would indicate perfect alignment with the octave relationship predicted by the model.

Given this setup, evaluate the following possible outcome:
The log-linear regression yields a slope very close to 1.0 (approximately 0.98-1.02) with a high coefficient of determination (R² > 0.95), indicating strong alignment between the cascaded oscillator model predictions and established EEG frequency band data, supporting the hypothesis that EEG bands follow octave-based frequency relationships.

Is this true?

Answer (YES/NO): NO